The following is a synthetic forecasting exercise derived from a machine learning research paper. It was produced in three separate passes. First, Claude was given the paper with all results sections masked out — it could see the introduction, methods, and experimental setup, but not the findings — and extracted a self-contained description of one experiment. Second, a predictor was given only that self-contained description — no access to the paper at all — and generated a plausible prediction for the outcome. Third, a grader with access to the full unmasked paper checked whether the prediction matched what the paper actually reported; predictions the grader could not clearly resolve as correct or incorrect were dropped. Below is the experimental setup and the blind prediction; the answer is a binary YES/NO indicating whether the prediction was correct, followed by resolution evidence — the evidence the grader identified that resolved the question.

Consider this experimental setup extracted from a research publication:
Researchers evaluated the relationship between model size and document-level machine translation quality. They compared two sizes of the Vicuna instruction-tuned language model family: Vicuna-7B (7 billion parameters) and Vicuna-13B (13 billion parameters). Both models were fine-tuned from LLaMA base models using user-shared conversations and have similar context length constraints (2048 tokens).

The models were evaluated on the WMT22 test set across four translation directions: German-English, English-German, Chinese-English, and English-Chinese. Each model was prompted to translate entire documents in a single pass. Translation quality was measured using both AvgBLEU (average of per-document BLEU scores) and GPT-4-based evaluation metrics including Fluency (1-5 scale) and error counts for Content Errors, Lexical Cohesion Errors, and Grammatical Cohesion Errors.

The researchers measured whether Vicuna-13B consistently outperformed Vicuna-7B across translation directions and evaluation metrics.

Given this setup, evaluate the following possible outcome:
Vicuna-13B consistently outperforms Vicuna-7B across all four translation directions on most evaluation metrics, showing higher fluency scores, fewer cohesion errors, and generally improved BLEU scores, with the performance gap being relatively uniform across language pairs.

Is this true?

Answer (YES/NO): NO